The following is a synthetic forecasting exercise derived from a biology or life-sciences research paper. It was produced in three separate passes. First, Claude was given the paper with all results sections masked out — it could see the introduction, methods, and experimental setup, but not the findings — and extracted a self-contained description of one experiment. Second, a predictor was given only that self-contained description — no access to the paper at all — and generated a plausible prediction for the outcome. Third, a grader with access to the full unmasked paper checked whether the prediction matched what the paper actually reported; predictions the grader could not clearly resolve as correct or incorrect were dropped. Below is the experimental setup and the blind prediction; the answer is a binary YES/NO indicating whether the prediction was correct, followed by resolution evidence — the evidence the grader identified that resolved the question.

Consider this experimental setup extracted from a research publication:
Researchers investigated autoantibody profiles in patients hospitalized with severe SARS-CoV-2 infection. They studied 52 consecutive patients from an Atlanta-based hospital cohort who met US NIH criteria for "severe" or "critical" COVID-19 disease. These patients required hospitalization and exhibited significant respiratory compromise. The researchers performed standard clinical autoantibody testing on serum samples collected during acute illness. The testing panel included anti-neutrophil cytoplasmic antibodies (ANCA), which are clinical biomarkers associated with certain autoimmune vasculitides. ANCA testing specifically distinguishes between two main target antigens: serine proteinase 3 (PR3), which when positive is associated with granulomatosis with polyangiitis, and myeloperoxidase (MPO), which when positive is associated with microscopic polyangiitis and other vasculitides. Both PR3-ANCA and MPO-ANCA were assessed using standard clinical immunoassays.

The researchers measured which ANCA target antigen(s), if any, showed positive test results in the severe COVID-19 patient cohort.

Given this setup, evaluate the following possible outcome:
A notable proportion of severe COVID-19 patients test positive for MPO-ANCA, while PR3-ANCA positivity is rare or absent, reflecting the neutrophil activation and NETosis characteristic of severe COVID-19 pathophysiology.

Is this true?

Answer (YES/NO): NO